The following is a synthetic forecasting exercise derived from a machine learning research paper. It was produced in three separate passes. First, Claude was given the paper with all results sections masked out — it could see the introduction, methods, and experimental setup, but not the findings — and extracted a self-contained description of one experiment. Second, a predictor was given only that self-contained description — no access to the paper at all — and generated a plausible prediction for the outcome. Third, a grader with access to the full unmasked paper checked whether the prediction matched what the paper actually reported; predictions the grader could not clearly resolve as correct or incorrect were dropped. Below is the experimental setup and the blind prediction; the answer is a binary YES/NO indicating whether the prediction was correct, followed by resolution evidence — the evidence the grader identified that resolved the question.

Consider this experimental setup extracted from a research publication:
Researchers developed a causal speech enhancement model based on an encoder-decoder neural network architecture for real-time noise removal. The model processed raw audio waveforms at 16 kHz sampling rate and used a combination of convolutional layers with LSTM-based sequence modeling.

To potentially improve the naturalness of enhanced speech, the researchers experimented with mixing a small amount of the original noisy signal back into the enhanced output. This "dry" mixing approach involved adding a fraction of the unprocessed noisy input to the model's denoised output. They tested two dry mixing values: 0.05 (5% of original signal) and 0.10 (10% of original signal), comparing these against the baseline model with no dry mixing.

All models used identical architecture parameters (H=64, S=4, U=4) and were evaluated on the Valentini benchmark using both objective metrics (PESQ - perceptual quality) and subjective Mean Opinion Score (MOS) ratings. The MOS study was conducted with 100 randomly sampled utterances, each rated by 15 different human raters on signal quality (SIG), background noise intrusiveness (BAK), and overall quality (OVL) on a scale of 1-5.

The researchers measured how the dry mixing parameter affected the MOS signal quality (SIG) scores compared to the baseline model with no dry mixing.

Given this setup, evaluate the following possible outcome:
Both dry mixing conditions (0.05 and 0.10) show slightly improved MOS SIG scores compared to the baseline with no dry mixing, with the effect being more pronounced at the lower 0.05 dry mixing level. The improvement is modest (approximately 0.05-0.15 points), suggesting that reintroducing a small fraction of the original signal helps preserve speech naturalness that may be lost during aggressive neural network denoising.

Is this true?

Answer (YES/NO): NO